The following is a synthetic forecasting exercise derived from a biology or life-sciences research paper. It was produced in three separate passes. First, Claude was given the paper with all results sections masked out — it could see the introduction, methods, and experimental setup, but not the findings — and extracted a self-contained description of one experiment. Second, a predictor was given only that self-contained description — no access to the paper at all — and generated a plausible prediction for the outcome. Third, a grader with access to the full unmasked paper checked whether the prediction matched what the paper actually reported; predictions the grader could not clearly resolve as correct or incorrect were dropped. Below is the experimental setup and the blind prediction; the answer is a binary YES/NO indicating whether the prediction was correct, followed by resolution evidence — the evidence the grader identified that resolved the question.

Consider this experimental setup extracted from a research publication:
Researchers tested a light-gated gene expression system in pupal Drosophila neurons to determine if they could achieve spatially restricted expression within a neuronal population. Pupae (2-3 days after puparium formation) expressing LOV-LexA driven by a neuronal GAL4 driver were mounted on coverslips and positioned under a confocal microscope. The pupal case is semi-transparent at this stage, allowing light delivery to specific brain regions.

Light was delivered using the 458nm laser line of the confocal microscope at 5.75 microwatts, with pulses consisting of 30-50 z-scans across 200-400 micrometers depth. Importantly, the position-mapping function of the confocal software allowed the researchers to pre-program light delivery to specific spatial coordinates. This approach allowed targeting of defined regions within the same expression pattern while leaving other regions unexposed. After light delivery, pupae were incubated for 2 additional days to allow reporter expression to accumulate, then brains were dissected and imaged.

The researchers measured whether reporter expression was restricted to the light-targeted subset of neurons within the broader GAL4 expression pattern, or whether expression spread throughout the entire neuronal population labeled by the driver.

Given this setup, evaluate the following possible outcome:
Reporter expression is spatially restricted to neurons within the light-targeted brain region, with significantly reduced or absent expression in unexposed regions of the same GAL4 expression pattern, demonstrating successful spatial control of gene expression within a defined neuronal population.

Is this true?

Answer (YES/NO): YES